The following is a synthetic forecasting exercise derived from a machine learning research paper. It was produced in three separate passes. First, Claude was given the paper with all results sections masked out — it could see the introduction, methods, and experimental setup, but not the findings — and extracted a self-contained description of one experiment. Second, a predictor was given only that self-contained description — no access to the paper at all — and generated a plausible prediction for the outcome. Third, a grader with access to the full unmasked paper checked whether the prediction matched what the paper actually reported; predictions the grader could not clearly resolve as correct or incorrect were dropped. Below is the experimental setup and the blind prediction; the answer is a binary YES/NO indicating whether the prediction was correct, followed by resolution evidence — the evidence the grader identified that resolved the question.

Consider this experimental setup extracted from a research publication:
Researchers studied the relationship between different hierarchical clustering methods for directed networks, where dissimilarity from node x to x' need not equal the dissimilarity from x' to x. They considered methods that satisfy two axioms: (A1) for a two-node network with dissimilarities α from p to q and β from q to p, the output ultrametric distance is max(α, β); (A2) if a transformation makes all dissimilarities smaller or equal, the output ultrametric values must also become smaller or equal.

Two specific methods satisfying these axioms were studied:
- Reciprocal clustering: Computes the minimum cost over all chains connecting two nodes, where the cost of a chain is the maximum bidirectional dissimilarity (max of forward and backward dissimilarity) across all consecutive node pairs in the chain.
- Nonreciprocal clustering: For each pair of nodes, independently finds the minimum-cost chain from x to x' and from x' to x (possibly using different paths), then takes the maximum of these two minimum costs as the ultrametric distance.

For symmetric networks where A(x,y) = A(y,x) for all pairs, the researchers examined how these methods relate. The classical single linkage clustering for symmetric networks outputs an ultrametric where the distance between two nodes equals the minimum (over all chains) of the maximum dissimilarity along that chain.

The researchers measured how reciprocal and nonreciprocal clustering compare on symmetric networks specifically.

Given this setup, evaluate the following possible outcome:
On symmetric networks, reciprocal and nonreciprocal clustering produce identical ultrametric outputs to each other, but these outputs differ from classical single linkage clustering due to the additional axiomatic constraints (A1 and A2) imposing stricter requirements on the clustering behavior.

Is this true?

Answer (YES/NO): NO